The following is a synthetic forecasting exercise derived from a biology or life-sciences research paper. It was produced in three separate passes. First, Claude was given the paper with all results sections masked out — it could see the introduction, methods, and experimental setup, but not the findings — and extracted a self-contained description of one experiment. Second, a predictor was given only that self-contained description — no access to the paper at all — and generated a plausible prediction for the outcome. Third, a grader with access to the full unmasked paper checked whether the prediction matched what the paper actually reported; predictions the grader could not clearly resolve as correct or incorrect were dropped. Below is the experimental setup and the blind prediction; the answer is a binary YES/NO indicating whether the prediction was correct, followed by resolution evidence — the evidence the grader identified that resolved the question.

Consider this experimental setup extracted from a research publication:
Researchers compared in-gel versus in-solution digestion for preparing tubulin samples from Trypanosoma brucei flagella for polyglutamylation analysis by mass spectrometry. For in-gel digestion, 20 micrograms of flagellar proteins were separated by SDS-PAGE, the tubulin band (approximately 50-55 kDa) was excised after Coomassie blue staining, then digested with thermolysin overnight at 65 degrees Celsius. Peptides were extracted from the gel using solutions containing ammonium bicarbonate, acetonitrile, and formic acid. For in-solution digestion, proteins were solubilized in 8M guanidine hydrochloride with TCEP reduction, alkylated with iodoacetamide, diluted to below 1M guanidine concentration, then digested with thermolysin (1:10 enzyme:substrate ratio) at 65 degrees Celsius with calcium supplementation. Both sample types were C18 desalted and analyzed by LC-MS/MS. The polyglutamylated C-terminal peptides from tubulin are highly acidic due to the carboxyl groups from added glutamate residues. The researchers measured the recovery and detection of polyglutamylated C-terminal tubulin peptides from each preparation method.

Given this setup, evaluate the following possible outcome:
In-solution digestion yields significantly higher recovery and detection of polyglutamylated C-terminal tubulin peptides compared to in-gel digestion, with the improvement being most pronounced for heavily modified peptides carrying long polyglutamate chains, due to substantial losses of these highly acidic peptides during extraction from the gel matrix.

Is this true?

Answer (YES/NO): NO